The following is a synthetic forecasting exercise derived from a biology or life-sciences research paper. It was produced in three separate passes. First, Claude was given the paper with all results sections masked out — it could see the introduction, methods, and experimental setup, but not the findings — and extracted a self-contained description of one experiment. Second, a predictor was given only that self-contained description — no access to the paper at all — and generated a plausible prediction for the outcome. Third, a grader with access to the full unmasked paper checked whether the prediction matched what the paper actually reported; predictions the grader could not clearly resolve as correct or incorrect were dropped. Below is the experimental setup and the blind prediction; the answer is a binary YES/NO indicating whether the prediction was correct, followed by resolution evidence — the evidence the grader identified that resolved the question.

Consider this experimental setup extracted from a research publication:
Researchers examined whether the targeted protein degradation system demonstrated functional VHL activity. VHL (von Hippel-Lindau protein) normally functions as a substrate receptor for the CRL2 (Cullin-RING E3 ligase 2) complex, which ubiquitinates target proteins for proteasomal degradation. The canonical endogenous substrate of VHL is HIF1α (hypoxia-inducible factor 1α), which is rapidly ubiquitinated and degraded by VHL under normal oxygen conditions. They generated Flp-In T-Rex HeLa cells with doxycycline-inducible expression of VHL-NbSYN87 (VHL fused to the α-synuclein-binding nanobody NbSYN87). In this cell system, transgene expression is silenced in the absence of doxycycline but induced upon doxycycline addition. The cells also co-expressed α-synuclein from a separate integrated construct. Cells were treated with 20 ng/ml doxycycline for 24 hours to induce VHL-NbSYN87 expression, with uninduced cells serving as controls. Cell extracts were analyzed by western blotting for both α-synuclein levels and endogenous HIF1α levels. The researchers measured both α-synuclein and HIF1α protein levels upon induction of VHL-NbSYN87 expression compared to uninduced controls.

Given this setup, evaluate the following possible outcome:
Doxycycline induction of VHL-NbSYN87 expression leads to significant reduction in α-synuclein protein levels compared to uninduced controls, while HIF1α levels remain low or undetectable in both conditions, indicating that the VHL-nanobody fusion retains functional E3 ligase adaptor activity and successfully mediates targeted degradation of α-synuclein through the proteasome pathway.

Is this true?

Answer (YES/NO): YES